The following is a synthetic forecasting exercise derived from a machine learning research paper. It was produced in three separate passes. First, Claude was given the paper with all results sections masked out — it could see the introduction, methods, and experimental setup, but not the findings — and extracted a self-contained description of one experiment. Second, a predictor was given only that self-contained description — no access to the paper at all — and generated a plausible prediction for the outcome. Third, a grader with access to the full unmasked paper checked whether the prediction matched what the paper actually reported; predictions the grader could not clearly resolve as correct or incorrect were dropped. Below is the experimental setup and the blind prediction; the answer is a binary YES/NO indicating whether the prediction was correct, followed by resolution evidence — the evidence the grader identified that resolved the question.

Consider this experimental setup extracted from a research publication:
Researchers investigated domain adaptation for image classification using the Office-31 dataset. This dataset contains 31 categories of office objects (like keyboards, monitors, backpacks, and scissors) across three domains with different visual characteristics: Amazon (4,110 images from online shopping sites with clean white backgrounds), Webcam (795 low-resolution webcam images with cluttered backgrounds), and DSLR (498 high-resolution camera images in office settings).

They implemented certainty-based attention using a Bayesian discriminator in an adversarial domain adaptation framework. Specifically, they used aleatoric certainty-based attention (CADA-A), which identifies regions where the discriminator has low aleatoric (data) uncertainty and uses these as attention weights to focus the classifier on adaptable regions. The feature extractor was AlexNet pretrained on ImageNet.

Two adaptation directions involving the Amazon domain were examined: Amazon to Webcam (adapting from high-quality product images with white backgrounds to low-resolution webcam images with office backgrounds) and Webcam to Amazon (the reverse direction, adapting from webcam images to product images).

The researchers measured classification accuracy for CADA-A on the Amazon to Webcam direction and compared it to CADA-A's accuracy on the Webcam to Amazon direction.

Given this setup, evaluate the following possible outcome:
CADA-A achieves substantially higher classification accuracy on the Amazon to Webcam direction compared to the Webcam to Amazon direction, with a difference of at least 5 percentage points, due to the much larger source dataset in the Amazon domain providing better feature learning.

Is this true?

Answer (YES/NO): YES